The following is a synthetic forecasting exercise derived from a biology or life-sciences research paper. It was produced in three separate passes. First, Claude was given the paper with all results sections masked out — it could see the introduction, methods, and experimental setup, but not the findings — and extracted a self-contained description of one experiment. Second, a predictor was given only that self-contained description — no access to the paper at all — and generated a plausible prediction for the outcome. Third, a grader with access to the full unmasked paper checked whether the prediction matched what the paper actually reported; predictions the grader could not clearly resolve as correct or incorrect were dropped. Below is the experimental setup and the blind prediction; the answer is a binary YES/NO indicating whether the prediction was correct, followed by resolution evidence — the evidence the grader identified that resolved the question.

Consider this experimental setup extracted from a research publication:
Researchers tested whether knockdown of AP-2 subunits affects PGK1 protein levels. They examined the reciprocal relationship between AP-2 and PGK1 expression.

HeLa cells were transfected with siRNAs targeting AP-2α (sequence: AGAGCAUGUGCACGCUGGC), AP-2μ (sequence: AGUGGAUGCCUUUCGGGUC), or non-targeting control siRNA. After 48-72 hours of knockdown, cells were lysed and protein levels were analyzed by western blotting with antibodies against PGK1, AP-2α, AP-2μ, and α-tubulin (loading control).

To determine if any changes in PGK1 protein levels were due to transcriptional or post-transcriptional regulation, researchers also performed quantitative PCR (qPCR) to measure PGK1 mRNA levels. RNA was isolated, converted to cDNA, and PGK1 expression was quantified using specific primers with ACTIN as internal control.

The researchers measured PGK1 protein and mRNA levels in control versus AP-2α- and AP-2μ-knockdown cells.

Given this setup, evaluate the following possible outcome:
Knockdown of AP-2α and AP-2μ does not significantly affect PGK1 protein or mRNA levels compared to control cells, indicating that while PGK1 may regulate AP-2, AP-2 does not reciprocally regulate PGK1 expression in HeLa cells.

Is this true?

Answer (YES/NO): YES